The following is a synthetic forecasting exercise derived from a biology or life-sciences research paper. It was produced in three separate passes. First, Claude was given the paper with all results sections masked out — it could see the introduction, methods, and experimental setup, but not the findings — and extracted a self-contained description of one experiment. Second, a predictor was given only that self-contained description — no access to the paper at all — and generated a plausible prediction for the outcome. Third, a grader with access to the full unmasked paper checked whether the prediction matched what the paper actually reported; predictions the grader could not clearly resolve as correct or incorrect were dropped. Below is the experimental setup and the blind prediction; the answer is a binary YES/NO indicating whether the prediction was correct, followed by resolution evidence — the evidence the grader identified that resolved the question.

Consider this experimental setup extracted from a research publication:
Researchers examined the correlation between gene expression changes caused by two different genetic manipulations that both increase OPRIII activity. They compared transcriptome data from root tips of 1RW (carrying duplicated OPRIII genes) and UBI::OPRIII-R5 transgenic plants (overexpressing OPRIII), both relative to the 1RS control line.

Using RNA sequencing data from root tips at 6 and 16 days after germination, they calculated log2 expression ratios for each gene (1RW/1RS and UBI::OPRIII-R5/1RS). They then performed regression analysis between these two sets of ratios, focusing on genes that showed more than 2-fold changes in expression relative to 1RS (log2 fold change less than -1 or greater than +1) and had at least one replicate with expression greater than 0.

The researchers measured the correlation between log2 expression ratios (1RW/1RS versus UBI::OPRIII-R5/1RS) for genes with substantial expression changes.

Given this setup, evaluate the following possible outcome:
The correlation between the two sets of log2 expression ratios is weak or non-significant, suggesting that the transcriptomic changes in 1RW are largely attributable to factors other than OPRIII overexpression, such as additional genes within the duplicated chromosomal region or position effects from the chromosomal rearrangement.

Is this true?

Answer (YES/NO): NO